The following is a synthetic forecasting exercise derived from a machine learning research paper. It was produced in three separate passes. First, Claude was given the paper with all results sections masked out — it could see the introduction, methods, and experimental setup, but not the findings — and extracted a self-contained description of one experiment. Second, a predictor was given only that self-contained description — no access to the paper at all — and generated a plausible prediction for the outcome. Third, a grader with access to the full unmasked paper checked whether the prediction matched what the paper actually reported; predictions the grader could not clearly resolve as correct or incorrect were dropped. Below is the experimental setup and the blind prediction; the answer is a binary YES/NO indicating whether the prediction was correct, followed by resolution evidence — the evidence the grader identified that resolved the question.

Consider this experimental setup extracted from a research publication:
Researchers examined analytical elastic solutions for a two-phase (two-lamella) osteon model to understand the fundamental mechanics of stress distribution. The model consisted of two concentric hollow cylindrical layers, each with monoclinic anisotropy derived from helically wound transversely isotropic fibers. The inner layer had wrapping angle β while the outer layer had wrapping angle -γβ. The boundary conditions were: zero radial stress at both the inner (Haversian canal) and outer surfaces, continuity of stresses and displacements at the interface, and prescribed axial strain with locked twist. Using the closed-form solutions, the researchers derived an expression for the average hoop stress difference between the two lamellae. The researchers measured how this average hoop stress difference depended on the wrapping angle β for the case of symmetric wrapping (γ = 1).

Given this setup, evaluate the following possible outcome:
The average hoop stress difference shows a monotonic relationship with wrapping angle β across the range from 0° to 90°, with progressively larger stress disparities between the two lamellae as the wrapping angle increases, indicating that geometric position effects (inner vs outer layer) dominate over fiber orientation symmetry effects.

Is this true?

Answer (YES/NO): NO